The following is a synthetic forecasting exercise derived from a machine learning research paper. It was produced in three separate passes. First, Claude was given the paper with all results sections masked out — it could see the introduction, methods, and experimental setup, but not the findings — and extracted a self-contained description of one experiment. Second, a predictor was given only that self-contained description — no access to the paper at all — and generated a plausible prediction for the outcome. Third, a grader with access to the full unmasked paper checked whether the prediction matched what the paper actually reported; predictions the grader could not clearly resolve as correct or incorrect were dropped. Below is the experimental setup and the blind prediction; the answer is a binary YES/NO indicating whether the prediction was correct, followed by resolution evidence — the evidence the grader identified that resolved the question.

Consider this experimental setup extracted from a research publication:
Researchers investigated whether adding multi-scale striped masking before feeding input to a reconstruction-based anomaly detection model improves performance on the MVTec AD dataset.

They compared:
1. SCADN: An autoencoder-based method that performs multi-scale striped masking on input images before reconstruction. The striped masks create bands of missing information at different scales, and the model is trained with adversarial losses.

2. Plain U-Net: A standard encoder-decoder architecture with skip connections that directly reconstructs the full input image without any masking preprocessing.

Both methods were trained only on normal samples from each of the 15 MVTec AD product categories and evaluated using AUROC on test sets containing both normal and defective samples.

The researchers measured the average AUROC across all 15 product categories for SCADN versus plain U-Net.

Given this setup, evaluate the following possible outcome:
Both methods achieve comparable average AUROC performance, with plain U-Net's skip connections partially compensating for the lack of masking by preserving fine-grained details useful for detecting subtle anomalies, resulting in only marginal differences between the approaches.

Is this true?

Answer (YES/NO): NO